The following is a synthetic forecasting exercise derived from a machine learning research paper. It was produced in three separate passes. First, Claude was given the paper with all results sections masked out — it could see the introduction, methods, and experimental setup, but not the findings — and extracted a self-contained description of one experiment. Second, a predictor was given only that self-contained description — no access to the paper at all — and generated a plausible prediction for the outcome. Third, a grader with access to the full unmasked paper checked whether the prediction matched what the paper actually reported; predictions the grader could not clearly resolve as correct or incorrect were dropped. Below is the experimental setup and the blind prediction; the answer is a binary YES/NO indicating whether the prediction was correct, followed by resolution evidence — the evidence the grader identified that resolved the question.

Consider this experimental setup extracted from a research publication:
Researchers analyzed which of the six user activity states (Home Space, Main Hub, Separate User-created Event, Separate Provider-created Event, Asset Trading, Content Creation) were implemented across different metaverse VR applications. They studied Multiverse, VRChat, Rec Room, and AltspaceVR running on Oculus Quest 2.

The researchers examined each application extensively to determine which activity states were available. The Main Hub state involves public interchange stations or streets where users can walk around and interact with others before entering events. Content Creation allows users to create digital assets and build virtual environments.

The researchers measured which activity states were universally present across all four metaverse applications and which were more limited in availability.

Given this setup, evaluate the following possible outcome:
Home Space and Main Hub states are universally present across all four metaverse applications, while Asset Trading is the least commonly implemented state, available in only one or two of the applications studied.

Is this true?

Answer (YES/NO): NO